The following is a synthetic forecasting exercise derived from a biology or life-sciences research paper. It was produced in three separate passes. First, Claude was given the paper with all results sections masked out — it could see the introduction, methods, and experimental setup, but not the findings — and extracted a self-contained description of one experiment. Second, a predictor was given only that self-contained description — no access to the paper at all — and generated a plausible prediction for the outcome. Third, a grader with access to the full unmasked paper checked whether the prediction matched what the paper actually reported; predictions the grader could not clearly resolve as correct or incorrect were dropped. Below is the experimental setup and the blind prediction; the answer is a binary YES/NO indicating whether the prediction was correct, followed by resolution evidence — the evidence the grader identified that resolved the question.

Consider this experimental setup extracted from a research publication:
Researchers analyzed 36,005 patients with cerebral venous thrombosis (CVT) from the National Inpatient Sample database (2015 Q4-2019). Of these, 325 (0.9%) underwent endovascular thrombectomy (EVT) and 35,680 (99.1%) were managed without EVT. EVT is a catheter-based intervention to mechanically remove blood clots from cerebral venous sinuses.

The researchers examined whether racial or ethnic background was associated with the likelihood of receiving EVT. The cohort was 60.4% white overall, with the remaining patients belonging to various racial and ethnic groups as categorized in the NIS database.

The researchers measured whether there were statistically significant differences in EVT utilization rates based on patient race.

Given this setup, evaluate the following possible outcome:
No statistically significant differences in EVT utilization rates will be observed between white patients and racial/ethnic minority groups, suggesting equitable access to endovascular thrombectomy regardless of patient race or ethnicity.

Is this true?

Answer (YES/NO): YES